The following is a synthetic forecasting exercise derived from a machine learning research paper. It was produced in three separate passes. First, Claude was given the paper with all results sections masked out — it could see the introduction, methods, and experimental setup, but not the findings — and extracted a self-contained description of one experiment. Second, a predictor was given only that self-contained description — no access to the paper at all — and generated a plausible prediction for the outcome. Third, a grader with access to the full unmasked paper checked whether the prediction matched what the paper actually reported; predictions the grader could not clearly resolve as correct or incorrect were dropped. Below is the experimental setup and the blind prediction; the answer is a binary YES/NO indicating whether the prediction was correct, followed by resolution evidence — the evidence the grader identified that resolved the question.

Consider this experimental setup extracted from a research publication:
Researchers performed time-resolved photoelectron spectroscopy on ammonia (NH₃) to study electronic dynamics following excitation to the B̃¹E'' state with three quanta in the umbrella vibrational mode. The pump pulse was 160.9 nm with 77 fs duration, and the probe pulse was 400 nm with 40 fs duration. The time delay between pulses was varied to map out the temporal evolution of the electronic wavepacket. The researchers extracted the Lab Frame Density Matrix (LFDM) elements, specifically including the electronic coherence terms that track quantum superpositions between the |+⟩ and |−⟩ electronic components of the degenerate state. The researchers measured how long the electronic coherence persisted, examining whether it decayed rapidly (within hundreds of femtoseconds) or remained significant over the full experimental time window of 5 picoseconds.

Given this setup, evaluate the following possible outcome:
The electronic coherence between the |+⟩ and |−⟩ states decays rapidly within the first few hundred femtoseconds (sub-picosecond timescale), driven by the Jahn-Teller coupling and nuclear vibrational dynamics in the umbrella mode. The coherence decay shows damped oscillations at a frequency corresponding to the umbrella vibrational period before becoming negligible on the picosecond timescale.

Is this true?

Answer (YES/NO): NO